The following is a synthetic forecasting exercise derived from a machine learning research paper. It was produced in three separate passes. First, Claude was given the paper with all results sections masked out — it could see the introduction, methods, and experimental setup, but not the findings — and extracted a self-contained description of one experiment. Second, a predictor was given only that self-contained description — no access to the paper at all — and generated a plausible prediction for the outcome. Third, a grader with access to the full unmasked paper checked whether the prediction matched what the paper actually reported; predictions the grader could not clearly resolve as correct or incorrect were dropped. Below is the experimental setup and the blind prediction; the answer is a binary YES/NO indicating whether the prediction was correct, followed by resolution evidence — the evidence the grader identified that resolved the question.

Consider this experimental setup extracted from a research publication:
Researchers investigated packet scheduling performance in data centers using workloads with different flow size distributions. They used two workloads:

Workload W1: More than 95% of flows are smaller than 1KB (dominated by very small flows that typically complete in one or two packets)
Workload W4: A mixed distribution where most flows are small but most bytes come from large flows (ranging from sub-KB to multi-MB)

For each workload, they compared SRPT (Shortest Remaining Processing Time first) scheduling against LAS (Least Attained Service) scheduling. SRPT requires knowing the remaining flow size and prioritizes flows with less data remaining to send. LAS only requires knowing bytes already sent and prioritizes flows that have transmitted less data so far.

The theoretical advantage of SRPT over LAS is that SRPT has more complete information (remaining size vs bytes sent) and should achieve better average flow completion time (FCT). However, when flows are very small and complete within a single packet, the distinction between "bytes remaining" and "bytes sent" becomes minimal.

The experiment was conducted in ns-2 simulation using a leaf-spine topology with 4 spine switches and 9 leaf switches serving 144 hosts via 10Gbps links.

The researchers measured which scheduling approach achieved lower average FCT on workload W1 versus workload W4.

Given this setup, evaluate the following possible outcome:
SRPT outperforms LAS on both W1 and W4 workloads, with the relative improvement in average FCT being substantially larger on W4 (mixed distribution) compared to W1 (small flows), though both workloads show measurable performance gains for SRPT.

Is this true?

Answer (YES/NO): NO